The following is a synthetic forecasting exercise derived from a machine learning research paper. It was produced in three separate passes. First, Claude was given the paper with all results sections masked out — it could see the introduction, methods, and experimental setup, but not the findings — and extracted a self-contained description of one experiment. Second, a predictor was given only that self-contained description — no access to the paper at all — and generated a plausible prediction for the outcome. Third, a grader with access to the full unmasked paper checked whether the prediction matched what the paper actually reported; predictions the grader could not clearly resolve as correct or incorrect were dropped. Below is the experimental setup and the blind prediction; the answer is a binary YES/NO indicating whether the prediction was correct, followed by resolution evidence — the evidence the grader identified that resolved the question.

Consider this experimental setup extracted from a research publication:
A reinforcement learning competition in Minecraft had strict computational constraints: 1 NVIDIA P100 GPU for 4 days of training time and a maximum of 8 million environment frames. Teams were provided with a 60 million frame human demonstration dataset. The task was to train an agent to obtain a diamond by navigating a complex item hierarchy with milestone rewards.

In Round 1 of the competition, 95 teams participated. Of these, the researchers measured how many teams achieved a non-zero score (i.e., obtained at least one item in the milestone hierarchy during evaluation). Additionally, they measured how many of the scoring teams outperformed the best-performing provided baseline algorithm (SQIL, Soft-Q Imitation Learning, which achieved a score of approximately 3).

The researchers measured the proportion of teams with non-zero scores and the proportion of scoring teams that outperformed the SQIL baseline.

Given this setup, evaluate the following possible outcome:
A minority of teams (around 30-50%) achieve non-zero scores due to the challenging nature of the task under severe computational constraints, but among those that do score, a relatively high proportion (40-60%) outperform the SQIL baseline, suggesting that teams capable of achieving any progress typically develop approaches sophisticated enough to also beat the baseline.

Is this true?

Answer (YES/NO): YES